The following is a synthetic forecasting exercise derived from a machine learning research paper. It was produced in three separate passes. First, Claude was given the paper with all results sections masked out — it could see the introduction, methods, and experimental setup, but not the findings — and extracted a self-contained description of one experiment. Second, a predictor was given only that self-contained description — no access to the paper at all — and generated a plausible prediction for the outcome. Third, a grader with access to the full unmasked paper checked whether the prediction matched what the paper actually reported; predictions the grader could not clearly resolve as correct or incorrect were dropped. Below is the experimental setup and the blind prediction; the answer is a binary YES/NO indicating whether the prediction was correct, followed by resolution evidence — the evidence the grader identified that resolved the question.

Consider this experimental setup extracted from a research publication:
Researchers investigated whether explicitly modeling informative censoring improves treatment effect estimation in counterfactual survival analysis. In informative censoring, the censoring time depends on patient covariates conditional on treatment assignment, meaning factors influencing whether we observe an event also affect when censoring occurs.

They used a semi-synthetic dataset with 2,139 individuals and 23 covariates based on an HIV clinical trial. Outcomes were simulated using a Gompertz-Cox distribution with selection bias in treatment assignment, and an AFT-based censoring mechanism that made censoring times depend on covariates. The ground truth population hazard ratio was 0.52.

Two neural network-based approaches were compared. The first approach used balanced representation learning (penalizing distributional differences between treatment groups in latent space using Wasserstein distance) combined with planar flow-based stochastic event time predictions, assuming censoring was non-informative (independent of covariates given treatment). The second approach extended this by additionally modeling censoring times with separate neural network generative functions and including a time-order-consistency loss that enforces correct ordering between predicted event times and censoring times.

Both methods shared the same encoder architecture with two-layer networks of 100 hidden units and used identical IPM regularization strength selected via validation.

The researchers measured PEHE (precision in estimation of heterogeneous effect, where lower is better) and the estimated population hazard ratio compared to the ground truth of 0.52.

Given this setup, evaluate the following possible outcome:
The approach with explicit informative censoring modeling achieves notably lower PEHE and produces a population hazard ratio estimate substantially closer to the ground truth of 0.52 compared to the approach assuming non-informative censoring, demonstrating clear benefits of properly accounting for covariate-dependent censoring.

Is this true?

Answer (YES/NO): YES